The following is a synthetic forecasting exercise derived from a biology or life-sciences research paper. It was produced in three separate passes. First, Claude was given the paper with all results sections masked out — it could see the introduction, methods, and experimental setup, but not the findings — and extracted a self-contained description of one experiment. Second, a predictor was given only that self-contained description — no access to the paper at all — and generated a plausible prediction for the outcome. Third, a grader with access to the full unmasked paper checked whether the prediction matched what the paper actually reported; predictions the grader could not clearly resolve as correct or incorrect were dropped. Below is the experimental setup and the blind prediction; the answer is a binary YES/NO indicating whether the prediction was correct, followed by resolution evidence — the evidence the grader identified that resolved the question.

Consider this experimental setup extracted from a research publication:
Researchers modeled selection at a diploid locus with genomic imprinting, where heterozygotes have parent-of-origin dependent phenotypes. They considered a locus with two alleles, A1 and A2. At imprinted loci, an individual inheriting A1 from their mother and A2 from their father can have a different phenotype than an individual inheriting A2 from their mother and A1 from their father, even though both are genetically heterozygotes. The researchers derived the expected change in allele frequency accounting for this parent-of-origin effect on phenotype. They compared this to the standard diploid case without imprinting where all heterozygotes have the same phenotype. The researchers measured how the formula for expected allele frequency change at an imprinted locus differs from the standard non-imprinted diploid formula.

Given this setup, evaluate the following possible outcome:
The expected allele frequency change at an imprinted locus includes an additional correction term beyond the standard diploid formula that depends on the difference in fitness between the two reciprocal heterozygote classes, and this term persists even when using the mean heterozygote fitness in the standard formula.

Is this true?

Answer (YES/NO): NO